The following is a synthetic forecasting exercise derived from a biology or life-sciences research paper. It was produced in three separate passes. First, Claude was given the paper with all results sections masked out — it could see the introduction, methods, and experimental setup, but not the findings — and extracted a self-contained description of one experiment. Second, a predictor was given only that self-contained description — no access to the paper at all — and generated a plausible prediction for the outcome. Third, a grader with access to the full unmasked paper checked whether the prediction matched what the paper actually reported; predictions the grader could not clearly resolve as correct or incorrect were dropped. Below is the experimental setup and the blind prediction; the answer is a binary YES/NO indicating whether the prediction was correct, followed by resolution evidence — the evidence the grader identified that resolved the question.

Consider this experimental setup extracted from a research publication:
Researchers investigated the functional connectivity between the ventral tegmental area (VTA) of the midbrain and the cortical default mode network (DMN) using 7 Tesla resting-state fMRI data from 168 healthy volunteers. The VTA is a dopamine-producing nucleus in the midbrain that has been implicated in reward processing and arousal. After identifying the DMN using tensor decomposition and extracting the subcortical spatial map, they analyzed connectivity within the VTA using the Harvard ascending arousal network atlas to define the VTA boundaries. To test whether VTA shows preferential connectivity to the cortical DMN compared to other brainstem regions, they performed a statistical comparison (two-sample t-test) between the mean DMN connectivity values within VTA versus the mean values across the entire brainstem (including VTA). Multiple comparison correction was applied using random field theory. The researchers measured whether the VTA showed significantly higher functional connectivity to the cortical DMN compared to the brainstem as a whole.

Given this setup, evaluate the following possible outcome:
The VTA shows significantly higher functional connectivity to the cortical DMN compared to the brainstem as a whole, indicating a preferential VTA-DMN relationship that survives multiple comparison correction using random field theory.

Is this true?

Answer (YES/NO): YES